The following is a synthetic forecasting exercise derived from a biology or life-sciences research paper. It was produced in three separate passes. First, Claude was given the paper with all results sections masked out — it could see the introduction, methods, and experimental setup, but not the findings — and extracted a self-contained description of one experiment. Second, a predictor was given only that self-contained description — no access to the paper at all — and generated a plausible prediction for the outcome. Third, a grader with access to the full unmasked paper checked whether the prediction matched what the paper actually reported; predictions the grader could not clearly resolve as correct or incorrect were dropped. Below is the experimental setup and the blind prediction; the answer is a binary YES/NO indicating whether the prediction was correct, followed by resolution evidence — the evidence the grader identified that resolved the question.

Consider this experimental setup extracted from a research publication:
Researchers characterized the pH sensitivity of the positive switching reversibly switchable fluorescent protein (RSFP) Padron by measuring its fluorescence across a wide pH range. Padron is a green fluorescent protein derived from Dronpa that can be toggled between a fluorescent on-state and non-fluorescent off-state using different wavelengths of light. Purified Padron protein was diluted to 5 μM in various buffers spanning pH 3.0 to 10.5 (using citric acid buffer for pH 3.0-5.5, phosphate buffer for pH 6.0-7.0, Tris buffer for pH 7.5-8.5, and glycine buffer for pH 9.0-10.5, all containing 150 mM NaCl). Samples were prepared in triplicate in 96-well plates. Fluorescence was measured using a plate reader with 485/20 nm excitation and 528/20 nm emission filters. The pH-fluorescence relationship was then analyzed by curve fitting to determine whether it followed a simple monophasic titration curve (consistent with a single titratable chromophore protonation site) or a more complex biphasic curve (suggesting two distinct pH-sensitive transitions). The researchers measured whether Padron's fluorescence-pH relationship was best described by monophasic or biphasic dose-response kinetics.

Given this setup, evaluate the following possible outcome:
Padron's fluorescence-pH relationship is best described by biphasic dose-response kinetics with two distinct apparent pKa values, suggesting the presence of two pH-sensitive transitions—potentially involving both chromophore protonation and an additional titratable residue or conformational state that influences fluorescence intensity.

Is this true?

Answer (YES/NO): NO